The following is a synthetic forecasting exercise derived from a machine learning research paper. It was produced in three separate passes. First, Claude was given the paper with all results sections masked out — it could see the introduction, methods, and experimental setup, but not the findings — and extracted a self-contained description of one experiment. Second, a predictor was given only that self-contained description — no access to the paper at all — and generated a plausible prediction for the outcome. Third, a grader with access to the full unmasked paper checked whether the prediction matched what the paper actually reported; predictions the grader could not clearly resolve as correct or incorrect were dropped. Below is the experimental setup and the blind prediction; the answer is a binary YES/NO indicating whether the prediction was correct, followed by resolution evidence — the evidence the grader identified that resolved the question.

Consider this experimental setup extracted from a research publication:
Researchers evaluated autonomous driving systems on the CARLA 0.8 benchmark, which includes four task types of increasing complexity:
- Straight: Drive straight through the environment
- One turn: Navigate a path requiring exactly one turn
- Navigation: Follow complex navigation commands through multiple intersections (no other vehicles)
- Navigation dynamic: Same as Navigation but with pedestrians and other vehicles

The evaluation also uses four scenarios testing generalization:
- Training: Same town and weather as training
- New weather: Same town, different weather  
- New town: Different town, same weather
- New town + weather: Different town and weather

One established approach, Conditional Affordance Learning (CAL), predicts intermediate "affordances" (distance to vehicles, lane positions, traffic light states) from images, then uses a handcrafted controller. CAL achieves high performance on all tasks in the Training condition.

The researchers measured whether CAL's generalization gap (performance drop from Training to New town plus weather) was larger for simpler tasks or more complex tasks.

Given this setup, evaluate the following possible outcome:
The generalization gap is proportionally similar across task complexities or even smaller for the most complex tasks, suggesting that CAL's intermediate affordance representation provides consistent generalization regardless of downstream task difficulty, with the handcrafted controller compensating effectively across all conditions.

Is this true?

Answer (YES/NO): NO